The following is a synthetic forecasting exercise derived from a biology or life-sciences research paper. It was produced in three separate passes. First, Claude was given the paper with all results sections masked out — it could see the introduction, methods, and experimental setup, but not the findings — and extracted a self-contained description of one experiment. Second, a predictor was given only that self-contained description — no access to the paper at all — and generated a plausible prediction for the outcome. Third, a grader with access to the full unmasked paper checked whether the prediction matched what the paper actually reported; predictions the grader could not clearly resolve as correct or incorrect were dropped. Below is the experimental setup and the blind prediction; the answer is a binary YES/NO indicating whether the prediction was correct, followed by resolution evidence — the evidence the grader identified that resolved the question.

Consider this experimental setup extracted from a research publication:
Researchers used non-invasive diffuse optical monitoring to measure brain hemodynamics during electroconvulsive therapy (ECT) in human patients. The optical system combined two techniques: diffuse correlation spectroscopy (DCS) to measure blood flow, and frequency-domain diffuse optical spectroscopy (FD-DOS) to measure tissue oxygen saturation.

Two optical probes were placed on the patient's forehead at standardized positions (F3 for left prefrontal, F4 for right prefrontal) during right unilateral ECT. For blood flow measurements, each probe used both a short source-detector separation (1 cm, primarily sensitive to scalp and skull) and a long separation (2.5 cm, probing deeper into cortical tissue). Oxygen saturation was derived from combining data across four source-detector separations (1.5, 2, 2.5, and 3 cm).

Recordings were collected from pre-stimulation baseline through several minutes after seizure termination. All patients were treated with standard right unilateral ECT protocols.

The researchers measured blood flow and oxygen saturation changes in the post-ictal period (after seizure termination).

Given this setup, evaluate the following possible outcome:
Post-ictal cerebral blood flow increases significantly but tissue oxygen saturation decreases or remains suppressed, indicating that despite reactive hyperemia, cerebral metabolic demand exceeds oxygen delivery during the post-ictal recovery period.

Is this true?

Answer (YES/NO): NO